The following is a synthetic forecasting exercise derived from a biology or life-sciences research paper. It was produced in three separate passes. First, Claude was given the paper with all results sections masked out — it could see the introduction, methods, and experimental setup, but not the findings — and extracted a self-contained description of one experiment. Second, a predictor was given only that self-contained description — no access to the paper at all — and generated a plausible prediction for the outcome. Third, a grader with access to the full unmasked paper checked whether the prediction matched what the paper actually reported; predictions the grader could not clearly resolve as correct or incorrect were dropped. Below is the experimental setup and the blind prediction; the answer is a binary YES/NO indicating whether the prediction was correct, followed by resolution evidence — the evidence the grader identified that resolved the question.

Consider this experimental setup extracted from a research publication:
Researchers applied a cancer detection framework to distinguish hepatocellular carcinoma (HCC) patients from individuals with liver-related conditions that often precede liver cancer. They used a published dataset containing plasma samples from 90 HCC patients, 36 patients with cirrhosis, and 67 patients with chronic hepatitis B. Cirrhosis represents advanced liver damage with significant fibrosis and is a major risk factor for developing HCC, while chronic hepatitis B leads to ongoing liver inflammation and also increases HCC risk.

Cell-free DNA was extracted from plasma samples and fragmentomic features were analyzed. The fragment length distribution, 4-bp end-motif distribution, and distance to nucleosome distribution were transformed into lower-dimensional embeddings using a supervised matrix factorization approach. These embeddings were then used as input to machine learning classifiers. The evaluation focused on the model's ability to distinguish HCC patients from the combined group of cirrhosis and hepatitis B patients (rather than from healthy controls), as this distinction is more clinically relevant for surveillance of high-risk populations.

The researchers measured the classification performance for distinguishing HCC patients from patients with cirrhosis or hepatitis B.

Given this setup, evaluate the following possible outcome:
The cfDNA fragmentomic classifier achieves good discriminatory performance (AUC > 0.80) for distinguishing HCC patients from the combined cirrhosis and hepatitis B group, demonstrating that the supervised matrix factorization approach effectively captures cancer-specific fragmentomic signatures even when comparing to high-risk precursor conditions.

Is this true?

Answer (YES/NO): YES